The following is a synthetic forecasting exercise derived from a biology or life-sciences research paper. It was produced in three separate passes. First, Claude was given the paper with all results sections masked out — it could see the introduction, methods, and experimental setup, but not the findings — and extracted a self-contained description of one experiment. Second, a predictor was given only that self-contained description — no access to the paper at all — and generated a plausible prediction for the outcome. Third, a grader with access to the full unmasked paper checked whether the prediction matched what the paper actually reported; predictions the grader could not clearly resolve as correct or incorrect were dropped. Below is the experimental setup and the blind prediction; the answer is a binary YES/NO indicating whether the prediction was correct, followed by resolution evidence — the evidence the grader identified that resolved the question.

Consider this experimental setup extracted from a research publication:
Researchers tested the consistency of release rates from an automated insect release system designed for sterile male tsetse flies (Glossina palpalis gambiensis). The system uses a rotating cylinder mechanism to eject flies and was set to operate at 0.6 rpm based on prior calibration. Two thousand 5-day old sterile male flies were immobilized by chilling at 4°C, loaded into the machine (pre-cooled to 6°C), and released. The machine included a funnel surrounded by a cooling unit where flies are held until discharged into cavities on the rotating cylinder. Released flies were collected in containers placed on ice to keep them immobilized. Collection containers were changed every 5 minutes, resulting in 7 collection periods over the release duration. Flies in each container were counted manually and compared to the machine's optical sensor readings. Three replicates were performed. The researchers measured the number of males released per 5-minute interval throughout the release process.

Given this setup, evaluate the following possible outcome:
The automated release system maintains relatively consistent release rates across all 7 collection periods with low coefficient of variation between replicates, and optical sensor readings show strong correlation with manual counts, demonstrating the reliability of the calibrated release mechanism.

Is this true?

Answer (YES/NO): YES